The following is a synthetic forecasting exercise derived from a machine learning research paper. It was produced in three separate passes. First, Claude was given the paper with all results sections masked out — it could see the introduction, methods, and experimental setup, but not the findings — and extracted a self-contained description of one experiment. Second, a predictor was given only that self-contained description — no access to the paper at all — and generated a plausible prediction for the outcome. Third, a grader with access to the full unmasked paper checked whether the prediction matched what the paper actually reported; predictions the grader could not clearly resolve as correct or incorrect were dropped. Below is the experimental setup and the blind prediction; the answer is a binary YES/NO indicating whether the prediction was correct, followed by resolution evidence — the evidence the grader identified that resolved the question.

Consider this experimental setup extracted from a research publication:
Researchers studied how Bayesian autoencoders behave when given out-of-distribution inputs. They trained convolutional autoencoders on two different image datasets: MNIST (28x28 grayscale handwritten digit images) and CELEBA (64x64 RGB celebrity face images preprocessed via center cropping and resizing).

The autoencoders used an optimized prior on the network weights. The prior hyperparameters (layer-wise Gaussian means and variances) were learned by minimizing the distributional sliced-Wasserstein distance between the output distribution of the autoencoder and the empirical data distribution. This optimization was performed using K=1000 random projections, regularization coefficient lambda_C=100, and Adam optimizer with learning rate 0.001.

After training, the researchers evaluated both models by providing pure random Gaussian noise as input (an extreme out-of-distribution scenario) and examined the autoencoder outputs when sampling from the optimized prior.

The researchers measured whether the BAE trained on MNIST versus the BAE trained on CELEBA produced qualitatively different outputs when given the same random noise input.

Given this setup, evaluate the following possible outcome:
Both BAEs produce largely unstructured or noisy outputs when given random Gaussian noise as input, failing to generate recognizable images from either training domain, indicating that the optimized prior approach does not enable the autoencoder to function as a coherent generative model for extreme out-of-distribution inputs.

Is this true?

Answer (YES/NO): NO